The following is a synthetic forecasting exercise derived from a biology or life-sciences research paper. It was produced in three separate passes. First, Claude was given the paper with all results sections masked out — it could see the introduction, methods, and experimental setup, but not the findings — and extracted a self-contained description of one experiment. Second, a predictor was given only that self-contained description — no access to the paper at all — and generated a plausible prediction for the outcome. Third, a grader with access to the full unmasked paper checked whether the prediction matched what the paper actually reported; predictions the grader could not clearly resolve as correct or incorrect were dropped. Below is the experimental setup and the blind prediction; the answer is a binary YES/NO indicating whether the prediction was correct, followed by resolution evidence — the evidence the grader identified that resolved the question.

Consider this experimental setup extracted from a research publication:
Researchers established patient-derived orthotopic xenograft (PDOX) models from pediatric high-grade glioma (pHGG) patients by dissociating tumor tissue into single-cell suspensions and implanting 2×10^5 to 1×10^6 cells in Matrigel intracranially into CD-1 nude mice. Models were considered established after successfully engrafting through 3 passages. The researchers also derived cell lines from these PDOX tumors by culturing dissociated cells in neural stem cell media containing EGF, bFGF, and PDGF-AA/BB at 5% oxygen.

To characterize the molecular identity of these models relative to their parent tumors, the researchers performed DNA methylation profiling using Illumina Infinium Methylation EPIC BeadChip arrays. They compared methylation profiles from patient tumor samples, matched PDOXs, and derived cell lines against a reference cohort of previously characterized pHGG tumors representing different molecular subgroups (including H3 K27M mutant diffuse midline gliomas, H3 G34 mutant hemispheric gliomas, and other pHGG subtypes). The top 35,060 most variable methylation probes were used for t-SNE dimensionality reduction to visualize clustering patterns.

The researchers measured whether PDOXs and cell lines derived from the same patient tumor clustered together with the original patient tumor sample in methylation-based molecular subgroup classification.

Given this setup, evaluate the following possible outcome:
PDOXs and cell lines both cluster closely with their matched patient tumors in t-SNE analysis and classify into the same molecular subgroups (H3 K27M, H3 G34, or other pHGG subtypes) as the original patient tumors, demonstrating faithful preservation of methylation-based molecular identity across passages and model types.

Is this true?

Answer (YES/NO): YES